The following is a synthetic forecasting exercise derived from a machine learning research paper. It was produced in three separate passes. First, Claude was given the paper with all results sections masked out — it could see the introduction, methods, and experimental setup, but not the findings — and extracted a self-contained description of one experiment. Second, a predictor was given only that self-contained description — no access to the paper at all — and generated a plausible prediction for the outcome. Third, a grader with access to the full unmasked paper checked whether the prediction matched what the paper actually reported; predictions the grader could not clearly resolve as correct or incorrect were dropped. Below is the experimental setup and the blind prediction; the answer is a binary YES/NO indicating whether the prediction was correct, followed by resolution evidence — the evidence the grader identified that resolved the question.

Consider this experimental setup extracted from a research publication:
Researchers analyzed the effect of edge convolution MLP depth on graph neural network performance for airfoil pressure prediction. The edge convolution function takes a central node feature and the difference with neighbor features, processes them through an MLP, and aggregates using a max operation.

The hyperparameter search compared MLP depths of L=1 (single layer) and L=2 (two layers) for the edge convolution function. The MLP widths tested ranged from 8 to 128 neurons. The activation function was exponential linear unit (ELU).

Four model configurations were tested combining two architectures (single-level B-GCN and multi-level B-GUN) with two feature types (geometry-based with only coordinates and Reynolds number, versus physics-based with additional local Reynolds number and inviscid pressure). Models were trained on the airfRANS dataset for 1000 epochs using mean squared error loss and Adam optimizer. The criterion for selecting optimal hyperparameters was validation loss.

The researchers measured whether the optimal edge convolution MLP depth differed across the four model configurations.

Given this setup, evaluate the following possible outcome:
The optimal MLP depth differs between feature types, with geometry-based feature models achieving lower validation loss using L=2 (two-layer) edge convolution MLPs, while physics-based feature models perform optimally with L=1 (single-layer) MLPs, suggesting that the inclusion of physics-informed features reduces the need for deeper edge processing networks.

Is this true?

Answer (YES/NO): NO